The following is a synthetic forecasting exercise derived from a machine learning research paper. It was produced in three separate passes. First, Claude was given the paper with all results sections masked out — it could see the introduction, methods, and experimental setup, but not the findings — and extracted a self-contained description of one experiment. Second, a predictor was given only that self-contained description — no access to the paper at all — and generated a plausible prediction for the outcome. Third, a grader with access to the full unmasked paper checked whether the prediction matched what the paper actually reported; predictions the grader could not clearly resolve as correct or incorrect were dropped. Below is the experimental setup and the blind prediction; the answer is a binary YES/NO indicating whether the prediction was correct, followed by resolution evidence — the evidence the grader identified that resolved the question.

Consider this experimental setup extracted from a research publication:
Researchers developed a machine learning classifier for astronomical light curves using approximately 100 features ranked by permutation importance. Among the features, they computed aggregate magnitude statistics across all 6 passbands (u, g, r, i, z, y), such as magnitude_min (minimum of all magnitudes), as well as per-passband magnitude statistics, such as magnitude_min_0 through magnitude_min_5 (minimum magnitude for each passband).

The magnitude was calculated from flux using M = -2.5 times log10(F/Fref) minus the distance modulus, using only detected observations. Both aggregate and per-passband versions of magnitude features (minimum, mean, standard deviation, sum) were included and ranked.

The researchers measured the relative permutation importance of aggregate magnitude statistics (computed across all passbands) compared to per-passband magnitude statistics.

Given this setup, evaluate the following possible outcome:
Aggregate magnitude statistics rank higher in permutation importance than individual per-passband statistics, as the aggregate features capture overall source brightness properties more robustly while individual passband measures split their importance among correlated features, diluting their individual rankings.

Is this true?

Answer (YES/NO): YES